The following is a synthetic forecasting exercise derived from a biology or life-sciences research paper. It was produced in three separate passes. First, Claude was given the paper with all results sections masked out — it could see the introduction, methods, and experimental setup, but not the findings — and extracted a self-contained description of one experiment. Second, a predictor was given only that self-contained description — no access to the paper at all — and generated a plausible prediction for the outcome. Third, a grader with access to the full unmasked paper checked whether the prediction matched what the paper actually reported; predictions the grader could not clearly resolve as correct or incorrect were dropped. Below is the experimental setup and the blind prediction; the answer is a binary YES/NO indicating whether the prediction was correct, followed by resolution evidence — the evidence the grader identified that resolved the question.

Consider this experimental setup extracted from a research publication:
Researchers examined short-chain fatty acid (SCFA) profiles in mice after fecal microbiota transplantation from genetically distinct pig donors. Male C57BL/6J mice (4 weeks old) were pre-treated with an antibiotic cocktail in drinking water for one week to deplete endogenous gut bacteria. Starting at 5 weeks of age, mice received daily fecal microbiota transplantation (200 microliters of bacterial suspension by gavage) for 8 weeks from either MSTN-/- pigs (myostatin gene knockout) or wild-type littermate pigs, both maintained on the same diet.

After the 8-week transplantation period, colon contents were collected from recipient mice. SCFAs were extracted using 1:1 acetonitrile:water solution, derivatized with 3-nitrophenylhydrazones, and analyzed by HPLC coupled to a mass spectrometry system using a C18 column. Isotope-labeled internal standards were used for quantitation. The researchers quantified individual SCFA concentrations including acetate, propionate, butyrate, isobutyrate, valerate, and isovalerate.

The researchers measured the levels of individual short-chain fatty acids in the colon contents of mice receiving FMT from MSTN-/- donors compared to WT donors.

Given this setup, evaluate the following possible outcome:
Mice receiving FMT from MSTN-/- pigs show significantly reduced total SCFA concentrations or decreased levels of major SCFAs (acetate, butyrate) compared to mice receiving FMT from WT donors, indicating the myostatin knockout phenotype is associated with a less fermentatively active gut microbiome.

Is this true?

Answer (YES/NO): NO